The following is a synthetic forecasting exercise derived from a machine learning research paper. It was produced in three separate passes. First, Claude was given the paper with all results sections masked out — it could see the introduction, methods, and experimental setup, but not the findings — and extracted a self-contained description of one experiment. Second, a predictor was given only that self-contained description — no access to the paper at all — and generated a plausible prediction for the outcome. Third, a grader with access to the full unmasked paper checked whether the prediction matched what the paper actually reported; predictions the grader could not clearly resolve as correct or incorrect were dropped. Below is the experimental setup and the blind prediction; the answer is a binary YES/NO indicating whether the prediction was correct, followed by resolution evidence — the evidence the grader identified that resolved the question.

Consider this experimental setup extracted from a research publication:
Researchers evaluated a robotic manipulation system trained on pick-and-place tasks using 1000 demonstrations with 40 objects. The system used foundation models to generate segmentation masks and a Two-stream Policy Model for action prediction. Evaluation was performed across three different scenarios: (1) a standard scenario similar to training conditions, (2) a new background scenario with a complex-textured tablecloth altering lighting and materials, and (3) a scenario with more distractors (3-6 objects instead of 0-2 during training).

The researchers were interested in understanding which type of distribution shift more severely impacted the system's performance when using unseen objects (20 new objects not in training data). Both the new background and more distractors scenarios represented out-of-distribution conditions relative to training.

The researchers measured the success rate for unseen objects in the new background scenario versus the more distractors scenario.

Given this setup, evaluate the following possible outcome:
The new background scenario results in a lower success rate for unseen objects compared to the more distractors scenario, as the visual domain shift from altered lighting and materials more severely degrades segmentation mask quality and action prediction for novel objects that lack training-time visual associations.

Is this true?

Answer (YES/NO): YES